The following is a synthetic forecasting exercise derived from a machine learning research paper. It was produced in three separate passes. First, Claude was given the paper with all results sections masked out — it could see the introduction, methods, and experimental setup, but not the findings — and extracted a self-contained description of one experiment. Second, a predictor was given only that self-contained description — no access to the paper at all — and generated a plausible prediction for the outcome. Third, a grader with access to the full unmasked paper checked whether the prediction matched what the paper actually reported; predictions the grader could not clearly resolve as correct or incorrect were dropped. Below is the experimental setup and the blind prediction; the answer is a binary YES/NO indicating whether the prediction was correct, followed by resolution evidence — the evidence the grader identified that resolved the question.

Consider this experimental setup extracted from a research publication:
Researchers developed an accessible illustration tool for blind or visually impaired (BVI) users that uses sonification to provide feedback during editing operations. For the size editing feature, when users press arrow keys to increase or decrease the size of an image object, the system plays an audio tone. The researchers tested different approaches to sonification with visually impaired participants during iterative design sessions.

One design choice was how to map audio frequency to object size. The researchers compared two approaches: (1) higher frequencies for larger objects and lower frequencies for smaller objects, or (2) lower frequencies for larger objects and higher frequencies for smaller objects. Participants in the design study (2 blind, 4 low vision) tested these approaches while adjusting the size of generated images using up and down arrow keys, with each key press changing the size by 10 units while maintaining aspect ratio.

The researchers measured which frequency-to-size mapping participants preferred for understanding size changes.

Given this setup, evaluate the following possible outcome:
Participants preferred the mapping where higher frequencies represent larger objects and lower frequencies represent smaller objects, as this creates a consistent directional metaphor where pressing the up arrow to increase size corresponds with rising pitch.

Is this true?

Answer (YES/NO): YES